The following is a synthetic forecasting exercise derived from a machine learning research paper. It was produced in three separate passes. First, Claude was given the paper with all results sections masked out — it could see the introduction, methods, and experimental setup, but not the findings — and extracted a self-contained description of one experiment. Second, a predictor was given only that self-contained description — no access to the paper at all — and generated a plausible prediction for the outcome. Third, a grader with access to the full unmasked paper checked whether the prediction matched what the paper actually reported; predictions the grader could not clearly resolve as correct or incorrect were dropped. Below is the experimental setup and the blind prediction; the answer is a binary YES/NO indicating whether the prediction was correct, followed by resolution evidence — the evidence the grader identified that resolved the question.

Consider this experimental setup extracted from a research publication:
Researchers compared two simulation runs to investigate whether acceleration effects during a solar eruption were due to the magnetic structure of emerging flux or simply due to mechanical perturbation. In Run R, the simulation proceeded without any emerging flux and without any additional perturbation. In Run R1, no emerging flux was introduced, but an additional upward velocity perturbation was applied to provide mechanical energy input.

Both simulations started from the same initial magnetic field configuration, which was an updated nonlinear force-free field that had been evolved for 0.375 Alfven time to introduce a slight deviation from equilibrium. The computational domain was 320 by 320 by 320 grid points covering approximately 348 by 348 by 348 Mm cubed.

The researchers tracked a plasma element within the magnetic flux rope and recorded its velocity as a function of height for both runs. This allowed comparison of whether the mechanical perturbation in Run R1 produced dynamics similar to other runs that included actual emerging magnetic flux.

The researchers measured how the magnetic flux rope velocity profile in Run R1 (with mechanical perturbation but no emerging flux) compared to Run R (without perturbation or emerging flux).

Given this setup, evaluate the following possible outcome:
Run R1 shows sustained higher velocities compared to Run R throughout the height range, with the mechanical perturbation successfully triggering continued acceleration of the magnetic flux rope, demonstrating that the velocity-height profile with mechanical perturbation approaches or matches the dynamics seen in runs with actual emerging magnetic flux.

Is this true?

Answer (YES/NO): YES